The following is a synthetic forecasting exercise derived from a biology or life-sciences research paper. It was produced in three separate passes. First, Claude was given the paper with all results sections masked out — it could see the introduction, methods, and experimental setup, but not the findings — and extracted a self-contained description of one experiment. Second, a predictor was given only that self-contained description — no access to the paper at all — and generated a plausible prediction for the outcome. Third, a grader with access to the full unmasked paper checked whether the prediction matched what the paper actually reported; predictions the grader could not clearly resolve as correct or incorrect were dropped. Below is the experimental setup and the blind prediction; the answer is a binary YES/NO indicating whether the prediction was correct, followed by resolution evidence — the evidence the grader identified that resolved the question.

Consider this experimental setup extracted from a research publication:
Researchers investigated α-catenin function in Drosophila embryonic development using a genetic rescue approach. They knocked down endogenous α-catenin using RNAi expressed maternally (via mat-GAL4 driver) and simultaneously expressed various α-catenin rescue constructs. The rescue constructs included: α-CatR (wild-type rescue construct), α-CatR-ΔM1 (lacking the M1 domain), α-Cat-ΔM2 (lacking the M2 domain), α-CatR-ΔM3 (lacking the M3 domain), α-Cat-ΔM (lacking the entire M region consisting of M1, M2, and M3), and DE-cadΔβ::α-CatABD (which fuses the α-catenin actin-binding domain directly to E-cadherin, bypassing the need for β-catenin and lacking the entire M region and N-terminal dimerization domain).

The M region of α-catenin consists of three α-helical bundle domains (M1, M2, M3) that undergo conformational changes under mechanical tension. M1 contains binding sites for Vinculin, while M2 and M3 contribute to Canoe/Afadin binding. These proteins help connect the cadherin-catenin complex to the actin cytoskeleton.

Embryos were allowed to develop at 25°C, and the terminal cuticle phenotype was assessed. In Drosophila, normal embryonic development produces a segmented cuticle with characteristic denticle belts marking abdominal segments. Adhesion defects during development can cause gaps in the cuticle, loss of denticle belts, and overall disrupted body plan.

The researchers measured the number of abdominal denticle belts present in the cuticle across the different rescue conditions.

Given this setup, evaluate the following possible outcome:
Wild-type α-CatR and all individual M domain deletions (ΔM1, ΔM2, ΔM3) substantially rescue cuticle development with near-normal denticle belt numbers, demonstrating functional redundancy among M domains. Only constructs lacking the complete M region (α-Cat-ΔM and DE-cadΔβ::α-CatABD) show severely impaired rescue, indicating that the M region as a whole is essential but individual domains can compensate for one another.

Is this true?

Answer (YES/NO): NO